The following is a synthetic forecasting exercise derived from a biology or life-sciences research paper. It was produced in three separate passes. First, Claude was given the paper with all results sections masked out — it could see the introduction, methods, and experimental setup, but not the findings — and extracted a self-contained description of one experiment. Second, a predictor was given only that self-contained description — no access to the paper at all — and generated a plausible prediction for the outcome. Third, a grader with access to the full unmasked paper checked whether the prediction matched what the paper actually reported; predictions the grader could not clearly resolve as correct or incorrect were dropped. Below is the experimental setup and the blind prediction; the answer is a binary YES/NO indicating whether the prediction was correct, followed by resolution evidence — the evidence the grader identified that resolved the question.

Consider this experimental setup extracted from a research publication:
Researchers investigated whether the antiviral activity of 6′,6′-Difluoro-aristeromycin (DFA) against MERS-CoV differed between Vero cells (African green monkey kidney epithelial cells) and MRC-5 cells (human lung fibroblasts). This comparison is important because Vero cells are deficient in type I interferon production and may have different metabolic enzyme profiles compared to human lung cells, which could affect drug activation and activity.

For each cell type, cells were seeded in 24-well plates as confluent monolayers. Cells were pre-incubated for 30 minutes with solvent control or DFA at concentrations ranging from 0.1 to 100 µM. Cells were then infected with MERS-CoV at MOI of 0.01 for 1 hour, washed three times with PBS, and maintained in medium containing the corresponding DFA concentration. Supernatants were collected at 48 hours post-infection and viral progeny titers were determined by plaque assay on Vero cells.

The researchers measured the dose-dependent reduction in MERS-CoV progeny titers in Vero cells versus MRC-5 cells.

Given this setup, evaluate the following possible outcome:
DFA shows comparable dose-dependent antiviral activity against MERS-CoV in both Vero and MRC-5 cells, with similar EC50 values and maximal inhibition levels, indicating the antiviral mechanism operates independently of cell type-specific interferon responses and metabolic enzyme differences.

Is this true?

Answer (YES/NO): NO